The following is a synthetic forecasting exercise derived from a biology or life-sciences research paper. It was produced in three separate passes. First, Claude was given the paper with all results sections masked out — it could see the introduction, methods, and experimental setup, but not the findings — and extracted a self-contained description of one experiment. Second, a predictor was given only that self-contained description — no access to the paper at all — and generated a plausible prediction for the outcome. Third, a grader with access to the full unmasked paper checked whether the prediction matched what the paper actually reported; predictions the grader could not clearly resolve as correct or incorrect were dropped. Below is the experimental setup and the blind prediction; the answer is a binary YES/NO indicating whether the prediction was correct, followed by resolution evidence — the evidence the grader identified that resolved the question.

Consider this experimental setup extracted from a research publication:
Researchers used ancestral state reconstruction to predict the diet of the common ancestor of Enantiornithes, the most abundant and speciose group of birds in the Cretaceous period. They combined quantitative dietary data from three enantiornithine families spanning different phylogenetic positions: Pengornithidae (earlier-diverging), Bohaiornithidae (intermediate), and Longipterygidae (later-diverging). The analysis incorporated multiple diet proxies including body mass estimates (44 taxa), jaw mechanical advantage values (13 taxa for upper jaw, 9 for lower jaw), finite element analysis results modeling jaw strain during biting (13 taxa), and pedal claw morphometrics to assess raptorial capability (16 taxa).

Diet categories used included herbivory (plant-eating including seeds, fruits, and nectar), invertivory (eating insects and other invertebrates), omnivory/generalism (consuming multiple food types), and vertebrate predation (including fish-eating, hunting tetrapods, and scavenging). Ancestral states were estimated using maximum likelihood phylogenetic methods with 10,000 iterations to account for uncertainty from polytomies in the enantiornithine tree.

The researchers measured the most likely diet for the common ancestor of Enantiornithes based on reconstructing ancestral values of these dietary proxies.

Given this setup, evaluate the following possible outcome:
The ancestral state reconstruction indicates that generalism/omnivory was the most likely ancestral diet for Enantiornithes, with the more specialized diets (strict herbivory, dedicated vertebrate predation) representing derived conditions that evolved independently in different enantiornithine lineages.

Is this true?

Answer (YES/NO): YES